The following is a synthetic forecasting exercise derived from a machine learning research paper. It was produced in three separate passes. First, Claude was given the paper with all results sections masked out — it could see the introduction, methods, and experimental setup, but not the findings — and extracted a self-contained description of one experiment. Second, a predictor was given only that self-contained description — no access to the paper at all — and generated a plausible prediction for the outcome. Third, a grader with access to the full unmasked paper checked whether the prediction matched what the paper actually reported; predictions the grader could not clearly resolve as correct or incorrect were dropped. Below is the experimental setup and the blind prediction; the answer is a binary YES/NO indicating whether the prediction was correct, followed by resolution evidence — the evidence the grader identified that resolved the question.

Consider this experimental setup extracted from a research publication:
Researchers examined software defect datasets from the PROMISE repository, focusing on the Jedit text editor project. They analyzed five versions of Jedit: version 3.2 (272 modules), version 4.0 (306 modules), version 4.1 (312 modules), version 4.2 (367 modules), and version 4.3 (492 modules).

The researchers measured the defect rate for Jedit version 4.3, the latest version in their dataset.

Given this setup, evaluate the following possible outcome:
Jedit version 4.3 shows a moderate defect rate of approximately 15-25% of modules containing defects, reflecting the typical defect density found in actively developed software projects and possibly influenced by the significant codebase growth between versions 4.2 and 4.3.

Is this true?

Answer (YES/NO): NO